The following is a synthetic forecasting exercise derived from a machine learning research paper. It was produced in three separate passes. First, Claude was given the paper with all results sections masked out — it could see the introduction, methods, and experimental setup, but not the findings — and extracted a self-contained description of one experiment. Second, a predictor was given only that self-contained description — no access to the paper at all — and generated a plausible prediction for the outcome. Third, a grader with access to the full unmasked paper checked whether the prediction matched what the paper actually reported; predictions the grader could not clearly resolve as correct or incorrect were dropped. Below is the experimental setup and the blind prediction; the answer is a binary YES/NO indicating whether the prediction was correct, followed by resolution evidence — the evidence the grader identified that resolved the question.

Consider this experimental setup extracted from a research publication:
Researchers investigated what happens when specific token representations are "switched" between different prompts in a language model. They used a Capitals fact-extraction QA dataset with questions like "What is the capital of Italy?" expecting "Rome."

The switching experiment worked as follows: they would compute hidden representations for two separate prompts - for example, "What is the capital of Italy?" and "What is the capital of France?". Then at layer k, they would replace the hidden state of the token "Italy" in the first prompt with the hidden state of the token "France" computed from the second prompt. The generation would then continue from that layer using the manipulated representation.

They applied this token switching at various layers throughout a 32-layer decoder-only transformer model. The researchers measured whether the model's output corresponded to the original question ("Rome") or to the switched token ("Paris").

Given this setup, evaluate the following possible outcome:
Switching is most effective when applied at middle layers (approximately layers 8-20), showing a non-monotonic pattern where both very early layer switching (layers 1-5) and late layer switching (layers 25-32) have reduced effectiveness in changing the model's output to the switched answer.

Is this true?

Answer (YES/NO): NO